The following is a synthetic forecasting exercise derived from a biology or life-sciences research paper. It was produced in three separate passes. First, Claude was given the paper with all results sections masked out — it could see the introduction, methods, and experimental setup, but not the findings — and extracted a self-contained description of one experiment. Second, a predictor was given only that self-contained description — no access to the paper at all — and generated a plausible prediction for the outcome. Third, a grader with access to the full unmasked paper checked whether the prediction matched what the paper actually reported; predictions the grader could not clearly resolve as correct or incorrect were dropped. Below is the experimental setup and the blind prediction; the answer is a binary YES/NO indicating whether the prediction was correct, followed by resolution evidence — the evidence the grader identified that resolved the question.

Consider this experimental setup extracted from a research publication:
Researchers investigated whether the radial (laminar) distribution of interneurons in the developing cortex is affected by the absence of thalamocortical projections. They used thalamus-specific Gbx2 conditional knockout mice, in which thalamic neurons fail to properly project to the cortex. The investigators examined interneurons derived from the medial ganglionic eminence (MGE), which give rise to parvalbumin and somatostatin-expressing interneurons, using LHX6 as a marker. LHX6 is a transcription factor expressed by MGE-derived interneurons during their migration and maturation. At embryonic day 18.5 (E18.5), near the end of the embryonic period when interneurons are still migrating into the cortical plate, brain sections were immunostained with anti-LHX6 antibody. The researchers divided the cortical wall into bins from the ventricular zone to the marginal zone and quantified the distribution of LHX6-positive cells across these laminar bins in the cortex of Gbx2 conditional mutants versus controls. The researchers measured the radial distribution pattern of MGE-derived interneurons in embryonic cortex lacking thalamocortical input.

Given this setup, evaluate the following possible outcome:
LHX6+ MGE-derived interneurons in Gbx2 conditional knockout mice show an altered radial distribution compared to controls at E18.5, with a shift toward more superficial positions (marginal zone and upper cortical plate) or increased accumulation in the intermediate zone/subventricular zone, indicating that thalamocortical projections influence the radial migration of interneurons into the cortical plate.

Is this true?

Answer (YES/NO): NO